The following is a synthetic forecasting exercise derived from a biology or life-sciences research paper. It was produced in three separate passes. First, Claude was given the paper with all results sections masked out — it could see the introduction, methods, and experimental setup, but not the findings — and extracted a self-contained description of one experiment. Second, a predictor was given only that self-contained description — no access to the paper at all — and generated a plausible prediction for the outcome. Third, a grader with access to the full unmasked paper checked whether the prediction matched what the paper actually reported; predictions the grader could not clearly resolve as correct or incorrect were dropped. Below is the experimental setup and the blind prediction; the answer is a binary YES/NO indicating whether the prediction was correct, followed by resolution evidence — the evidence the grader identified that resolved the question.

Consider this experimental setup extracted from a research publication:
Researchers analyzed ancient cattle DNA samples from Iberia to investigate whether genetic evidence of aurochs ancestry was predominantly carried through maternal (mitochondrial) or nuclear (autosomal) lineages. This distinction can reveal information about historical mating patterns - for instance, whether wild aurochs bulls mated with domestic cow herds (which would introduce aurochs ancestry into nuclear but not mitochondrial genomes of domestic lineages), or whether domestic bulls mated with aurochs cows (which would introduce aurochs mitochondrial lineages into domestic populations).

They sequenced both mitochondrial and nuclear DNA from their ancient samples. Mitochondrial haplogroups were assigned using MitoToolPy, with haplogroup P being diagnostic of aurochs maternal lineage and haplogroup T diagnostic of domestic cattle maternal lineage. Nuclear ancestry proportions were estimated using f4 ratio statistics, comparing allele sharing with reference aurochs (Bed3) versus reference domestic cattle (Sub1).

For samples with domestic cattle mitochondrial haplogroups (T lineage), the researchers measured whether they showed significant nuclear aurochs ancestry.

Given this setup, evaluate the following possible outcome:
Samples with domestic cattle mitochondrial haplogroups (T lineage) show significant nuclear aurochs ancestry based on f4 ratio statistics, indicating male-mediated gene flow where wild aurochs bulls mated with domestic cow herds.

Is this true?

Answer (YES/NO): YES